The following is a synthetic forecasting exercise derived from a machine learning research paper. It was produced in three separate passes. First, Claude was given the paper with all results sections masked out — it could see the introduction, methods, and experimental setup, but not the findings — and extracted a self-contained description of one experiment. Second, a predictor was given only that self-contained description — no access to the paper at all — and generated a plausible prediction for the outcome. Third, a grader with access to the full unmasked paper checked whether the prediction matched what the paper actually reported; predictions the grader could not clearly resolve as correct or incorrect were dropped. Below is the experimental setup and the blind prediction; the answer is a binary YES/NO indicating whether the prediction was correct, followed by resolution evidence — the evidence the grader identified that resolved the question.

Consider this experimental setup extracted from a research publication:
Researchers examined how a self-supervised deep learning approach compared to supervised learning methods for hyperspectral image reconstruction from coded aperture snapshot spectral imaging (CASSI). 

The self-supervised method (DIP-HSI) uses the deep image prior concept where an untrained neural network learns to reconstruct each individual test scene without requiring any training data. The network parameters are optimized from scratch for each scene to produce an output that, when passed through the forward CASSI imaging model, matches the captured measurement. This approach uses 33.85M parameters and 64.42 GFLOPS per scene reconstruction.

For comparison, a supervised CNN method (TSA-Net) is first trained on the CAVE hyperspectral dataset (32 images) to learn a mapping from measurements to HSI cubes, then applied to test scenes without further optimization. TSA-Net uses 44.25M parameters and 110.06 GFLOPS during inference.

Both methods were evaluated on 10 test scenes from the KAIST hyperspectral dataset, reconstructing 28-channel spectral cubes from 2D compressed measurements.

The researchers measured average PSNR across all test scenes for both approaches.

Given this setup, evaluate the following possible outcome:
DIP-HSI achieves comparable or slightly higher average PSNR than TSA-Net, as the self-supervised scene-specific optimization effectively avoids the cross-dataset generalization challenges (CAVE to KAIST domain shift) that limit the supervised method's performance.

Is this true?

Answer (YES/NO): NO